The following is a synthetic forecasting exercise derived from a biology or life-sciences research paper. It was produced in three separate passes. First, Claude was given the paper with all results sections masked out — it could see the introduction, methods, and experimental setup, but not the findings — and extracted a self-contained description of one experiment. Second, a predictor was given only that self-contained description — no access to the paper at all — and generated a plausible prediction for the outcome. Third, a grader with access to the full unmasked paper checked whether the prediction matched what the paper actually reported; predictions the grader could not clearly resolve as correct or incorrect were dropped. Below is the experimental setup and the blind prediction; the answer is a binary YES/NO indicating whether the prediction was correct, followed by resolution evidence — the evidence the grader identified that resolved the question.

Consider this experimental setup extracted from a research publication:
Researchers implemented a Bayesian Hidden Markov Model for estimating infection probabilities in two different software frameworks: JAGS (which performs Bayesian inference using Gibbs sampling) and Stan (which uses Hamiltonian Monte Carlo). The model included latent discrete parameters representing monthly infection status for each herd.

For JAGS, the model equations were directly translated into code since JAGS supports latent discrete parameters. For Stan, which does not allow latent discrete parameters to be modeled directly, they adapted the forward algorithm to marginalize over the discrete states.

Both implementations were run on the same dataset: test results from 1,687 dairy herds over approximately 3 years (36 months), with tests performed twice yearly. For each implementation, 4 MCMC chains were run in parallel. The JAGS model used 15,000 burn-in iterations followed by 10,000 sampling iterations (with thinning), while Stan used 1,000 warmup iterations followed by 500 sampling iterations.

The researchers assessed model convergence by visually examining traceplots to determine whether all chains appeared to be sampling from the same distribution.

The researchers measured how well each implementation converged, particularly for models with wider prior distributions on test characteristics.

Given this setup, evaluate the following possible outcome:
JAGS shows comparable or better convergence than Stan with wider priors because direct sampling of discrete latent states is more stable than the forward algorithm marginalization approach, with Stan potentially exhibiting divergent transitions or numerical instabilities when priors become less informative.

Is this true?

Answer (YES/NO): NO